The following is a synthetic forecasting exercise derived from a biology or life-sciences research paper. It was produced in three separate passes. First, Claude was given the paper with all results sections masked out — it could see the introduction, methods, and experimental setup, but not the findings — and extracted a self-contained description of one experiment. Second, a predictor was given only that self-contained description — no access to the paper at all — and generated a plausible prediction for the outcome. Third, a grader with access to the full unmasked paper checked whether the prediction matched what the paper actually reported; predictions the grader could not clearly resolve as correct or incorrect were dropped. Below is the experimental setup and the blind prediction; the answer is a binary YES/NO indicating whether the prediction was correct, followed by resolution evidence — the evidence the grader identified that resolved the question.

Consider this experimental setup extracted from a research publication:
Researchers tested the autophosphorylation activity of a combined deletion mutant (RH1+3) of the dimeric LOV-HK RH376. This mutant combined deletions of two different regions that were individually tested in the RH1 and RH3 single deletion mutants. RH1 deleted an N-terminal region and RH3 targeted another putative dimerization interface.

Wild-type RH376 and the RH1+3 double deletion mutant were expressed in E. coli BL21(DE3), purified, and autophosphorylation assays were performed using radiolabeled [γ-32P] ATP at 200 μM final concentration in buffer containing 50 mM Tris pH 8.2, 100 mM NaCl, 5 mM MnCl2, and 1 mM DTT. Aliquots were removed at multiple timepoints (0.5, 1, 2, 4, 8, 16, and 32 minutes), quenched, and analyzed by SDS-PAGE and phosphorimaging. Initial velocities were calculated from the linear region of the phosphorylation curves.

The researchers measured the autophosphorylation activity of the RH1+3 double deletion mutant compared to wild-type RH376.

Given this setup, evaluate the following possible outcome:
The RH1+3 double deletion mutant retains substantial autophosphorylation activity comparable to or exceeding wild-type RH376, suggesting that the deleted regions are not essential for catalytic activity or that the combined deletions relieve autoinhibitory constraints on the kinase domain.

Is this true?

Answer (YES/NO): NO